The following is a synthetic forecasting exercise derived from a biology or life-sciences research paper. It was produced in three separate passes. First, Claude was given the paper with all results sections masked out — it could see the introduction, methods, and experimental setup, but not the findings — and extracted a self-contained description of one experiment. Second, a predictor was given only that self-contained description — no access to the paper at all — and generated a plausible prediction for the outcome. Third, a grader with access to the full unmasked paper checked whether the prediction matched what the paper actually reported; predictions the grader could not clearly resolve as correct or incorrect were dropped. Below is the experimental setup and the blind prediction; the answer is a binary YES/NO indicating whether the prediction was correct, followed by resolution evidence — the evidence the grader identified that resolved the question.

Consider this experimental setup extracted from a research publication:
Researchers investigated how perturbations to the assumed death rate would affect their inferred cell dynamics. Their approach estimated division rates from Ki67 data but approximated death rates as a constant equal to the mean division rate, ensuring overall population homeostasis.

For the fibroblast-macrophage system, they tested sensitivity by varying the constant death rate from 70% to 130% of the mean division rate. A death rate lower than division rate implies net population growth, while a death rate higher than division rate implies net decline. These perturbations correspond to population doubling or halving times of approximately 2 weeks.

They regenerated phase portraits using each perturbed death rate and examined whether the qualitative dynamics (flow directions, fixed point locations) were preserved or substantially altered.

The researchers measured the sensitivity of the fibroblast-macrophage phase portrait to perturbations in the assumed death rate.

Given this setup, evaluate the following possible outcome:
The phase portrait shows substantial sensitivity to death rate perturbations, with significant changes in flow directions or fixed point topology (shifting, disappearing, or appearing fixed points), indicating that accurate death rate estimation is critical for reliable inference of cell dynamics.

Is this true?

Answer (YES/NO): NO